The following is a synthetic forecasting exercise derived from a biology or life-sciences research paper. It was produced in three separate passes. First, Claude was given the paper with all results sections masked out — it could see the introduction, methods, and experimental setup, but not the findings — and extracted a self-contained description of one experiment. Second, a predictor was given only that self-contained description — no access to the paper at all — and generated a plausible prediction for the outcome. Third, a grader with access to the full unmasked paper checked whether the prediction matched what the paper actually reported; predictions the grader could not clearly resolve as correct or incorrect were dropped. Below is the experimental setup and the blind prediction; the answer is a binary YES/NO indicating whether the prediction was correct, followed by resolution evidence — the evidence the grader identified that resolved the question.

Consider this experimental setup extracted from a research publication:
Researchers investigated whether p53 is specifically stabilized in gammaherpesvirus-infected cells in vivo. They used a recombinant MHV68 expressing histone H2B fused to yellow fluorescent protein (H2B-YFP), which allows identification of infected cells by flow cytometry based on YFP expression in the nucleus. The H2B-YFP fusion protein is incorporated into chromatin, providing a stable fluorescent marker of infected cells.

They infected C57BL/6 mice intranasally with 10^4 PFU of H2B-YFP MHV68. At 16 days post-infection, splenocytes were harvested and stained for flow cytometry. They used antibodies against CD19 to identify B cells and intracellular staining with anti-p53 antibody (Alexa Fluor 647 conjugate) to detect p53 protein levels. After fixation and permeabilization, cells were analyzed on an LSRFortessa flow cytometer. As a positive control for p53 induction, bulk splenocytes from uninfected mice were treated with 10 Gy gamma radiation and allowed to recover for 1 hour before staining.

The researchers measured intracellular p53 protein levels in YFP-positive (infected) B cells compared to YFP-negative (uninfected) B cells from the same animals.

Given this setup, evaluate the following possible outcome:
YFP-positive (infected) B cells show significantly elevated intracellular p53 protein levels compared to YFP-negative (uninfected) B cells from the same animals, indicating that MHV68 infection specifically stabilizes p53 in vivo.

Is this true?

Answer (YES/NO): YES